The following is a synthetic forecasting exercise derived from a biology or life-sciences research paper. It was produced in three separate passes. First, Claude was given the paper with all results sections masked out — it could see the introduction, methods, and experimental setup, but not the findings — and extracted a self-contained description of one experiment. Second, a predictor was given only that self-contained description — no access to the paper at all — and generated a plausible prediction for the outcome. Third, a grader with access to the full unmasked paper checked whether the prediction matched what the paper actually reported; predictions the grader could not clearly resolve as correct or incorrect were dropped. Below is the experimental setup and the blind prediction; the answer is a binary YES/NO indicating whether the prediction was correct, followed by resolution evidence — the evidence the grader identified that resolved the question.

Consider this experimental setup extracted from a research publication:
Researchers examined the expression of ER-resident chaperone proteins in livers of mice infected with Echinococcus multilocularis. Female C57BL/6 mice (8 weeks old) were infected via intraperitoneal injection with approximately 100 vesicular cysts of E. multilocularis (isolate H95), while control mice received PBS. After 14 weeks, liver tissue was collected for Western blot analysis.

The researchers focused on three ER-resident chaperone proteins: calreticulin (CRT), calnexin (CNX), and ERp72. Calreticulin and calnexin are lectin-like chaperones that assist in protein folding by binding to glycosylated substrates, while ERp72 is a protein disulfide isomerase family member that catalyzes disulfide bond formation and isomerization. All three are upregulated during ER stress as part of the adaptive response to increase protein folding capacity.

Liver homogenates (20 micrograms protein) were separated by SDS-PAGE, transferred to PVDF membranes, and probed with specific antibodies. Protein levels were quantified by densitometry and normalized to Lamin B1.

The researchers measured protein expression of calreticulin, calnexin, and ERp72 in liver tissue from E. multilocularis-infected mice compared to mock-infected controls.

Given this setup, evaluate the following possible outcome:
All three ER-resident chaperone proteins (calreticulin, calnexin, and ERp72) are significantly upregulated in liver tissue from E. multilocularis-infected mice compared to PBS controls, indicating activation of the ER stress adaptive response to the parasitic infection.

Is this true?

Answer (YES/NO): NO